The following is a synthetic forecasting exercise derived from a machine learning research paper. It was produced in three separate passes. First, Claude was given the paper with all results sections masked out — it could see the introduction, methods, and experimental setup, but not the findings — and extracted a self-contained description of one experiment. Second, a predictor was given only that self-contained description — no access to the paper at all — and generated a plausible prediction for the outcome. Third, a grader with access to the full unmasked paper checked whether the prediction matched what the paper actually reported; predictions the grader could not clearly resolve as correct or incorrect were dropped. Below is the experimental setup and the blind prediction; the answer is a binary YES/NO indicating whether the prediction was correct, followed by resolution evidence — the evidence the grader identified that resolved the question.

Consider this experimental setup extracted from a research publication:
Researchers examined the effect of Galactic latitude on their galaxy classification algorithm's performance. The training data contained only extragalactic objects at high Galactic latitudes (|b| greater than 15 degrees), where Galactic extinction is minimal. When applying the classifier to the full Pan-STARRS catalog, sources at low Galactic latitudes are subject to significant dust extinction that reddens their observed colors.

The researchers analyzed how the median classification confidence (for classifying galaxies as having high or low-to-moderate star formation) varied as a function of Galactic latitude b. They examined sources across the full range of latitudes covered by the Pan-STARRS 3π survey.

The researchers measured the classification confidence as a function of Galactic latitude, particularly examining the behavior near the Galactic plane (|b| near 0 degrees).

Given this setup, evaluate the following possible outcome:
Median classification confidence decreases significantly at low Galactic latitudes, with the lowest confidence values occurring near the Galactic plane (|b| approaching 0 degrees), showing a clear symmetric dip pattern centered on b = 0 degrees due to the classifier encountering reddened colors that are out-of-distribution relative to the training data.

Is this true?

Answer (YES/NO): NO